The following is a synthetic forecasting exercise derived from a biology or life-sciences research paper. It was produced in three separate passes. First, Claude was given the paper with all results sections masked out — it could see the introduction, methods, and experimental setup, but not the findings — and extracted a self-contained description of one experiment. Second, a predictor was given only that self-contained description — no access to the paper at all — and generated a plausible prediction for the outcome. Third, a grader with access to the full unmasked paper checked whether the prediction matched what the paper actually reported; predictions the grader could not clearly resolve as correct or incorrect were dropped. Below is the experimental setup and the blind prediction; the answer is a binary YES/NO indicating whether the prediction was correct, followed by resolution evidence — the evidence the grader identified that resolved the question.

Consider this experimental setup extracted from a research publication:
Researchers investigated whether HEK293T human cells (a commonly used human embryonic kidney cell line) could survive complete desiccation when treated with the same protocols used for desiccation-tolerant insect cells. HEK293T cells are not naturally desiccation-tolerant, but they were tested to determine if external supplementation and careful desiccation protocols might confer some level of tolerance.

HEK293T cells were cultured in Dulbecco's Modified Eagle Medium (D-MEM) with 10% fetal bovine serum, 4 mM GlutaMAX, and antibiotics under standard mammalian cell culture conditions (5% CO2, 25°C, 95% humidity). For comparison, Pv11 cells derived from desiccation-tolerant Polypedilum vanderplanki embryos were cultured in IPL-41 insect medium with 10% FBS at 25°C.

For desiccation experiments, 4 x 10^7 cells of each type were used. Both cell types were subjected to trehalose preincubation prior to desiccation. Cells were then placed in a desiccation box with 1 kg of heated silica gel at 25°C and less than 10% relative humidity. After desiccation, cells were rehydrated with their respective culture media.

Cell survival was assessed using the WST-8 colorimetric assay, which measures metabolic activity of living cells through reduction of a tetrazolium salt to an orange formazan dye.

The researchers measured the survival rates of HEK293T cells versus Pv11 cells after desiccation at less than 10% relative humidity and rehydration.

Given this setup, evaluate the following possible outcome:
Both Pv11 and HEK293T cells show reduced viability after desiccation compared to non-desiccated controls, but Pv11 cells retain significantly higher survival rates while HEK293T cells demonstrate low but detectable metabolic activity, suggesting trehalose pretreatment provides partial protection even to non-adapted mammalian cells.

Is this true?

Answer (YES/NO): NO